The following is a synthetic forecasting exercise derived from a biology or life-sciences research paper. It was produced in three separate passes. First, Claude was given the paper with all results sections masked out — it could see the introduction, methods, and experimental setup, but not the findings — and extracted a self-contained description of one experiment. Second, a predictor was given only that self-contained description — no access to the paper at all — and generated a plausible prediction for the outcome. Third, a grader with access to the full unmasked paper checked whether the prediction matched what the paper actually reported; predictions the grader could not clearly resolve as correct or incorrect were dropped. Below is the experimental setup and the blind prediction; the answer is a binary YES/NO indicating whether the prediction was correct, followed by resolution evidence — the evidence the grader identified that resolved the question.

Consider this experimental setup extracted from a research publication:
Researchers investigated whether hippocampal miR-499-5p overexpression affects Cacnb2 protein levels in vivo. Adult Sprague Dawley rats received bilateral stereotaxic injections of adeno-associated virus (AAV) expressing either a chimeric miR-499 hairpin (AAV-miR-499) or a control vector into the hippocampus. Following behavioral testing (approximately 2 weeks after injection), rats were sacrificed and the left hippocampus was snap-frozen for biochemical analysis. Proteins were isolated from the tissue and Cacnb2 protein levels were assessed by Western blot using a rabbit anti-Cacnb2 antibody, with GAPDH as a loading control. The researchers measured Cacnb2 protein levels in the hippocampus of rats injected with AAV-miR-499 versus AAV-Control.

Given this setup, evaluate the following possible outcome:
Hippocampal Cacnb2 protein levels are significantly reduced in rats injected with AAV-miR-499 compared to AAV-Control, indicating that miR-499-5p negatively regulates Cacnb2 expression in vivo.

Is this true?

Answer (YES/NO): YES